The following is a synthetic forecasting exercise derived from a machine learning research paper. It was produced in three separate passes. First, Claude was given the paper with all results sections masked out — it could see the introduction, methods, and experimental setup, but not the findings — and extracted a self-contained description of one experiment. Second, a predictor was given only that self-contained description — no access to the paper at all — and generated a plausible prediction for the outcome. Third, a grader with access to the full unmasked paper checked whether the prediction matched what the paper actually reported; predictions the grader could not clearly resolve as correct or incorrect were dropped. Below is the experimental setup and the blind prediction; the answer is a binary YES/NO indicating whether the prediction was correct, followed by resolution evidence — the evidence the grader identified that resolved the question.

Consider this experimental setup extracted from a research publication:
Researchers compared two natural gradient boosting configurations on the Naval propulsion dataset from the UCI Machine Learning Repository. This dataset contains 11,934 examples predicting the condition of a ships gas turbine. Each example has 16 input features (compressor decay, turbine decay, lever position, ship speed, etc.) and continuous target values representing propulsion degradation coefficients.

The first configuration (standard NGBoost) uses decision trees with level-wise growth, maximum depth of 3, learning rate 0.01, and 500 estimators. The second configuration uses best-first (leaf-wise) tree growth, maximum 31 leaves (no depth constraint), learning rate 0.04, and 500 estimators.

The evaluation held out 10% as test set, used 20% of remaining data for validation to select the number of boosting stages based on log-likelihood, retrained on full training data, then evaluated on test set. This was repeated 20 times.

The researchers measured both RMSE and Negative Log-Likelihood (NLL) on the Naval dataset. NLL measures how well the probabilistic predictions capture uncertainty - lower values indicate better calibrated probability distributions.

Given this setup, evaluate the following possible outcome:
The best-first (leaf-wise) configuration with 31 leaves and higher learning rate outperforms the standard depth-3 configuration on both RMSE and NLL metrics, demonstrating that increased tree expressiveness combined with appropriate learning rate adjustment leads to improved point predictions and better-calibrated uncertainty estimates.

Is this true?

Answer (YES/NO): NO